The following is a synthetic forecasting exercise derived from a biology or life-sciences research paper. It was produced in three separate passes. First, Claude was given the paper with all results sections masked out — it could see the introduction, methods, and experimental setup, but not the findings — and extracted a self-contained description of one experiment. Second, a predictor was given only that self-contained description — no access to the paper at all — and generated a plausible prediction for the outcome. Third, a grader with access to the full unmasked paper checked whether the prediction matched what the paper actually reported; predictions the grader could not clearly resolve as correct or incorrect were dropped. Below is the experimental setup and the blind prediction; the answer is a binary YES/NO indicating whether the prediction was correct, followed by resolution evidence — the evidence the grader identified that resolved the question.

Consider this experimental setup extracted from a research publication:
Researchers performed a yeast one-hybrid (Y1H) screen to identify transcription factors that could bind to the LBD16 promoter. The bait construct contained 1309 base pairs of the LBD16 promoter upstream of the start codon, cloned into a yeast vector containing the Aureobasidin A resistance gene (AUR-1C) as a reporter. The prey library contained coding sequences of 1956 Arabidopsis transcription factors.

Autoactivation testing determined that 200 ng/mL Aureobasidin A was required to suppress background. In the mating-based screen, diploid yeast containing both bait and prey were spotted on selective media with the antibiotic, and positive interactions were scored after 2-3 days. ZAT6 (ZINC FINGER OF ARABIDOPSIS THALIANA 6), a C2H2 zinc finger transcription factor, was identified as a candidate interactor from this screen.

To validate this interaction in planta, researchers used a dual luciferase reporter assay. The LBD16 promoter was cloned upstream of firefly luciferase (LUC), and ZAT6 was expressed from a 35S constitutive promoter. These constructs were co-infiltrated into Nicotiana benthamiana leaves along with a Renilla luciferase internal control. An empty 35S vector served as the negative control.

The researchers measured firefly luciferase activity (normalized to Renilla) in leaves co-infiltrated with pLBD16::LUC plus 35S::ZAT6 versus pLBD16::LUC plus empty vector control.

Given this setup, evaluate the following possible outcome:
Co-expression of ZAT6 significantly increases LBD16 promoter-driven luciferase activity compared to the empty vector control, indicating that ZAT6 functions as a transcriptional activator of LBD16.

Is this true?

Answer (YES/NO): YES